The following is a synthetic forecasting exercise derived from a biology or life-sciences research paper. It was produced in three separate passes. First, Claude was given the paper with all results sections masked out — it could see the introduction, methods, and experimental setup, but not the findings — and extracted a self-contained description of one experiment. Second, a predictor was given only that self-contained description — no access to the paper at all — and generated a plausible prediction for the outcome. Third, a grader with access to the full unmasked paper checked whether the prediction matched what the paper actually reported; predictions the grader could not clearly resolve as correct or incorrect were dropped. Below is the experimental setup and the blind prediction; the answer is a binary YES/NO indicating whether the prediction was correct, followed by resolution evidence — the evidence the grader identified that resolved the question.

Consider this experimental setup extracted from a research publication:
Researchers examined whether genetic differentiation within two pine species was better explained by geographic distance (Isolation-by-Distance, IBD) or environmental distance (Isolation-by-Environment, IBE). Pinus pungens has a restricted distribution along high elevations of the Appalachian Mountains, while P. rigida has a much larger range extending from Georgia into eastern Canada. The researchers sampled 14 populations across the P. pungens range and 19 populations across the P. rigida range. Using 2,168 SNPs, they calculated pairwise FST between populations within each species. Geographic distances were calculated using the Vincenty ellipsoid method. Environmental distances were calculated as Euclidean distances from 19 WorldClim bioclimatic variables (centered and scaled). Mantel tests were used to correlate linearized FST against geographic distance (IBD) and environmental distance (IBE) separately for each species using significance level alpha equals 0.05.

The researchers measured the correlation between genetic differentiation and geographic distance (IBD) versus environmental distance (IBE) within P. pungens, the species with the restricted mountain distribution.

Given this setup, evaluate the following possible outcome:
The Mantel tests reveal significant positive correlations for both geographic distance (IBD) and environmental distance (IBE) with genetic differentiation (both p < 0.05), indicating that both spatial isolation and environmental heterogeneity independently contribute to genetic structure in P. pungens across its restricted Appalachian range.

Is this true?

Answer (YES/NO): NO